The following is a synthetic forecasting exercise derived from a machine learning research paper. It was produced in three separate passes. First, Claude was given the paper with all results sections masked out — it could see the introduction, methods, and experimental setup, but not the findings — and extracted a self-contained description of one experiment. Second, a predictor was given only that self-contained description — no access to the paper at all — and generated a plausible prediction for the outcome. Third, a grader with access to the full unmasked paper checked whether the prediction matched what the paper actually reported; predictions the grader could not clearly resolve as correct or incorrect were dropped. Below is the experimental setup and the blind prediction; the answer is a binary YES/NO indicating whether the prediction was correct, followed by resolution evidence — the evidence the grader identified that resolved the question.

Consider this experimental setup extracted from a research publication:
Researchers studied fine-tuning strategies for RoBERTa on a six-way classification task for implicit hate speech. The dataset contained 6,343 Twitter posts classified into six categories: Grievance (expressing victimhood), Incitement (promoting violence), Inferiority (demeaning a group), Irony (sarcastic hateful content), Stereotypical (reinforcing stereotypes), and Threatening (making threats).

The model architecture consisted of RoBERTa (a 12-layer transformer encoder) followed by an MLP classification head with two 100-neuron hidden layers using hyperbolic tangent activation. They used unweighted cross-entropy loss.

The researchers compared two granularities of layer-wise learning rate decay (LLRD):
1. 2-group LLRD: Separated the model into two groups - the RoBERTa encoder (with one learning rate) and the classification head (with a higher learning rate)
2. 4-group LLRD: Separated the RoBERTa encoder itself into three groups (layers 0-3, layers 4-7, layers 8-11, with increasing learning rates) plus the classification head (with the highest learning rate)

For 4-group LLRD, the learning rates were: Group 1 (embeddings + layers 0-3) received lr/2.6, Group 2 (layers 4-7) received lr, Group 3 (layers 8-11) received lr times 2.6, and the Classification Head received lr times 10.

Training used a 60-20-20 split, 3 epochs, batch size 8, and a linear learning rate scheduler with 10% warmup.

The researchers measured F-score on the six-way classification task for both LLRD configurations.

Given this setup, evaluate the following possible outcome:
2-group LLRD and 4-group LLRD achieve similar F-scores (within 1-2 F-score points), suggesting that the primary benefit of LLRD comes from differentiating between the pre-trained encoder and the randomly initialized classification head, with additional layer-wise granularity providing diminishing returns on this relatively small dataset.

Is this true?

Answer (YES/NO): NO